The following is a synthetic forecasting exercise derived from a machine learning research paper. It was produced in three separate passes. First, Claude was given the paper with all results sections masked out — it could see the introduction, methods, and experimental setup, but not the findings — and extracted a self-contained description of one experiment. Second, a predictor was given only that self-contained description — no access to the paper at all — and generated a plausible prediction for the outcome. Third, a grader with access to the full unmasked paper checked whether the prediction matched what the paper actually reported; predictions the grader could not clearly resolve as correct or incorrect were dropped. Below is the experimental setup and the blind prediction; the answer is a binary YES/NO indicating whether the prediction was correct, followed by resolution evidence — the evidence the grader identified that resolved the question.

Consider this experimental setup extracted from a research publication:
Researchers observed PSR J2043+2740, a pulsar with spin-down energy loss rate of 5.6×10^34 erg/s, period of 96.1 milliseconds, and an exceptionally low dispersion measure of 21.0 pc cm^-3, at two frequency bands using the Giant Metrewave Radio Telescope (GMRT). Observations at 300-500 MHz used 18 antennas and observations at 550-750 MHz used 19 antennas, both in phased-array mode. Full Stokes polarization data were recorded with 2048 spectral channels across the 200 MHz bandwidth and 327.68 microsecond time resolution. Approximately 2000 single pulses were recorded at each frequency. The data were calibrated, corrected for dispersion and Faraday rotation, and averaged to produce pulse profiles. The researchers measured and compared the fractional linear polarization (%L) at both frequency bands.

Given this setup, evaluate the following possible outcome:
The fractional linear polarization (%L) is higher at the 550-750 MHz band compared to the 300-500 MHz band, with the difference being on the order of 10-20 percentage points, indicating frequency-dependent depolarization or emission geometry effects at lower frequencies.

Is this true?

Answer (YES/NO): NO